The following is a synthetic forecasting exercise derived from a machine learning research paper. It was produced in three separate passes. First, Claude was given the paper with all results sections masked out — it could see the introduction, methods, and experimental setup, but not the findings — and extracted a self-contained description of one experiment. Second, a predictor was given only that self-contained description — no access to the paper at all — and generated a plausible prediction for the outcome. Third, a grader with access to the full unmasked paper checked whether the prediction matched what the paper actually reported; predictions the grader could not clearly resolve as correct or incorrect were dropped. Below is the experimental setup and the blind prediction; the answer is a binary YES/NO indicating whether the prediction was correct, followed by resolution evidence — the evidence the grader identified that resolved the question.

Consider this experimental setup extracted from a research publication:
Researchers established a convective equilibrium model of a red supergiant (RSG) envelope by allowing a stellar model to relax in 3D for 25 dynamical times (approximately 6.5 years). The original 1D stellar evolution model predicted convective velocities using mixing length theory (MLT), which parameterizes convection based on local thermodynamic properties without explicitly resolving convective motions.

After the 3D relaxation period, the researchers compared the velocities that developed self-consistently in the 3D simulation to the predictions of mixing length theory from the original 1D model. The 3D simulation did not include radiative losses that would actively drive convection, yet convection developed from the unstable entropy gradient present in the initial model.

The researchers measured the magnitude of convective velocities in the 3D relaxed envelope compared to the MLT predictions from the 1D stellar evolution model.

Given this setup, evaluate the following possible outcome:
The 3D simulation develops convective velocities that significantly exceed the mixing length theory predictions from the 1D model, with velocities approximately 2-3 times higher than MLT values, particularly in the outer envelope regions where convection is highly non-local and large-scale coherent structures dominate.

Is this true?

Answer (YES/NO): NO